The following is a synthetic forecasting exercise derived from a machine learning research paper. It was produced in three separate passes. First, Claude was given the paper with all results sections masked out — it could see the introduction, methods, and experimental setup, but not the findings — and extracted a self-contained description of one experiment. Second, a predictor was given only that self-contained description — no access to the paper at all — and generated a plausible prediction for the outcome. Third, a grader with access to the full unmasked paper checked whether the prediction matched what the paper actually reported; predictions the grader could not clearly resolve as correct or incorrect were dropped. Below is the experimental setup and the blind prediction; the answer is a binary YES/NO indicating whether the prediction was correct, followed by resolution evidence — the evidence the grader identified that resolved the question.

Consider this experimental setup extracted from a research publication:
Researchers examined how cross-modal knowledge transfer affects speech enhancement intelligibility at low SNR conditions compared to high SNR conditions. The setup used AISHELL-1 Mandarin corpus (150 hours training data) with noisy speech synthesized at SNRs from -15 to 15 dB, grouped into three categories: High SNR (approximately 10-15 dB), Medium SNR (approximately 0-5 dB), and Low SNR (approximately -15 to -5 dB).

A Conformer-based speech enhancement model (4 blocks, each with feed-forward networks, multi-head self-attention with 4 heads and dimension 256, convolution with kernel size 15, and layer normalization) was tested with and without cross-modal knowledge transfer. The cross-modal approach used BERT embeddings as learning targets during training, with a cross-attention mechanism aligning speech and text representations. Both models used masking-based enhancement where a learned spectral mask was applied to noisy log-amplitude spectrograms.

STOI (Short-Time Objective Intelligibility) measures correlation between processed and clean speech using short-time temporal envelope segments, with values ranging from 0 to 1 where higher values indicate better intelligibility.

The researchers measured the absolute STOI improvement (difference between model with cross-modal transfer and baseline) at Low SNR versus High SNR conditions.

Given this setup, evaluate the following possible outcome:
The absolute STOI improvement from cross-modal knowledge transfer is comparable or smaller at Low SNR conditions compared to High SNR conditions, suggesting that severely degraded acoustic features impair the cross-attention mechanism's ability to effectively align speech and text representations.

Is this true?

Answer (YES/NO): NO